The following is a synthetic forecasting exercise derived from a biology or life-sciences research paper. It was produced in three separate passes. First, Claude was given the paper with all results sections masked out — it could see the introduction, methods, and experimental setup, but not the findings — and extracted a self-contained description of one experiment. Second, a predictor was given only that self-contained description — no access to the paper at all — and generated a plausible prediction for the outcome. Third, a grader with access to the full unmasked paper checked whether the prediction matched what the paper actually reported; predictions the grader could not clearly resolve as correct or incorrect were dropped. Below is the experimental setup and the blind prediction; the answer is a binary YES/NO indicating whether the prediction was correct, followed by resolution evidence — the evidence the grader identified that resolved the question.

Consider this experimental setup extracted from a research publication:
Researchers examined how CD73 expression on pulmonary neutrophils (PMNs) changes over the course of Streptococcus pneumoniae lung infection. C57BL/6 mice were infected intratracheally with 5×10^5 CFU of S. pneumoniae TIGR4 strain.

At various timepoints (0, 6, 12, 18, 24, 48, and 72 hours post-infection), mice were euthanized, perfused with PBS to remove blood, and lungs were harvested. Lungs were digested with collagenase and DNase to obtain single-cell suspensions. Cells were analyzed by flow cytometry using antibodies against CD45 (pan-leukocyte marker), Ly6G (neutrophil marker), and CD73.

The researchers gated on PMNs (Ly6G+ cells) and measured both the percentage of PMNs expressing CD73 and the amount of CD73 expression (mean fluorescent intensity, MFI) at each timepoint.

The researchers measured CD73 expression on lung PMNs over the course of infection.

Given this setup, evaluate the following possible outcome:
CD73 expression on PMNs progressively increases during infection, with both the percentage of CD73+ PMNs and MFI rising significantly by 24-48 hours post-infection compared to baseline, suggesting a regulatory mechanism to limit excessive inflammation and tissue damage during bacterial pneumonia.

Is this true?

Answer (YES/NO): NO